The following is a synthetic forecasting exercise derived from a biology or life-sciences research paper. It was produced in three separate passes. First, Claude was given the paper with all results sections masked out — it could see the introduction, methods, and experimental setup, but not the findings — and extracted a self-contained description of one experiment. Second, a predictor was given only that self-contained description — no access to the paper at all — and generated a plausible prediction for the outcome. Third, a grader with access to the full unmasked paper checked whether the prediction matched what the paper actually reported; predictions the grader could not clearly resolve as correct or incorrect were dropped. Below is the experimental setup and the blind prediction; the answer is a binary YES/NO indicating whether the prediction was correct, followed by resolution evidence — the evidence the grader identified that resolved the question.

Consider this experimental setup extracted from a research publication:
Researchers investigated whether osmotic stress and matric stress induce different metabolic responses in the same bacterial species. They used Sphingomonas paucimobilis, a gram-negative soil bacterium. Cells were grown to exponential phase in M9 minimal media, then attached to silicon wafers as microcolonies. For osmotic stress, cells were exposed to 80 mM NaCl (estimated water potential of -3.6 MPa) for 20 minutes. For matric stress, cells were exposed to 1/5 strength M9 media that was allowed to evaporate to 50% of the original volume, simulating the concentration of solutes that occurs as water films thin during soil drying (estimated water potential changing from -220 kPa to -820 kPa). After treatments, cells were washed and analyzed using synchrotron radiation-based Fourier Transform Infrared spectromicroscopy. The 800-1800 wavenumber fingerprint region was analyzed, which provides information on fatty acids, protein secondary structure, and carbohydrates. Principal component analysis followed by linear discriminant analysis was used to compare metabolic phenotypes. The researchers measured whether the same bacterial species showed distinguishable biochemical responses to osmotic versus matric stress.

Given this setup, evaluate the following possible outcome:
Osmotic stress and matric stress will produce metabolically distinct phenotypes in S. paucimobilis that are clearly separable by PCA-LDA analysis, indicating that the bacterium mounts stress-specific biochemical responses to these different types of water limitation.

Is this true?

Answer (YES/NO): YES